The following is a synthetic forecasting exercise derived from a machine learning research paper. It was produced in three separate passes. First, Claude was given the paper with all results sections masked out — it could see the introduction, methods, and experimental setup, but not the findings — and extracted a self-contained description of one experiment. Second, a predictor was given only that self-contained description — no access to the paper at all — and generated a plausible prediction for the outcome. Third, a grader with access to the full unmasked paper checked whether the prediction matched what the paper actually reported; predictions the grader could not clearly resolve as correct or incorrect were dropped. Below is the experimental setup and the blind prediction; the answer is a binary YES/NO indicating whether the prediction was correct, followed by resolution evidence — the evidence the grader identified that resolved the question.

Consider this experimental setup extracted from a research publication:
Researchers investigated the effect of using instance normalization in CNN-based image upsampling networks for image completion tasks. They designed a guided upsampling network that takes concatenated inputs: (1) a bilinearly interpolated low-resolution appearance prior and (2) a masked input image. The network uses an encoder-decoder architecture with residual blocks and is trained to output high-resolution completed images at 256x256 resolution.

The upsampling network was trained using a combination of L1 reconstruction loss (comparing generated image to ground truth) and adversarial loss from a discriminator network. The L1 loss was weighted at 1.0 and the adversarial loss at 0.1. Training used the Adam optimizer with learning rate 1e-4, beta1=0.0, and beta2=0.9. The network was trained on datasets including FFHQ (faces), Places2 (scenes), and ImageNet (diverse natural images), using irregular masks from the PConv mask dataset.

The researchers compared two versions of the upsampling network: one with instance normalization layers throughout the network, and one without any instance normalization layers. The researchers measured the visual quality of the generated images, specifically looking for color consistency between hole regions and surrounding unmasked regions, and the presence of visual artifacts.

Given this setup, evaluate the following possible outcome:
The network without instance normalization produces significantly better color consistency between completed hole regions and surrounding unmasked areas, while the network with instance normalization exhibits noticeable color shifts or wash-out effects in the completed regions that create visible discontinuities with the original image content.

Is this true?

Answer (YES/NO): YES